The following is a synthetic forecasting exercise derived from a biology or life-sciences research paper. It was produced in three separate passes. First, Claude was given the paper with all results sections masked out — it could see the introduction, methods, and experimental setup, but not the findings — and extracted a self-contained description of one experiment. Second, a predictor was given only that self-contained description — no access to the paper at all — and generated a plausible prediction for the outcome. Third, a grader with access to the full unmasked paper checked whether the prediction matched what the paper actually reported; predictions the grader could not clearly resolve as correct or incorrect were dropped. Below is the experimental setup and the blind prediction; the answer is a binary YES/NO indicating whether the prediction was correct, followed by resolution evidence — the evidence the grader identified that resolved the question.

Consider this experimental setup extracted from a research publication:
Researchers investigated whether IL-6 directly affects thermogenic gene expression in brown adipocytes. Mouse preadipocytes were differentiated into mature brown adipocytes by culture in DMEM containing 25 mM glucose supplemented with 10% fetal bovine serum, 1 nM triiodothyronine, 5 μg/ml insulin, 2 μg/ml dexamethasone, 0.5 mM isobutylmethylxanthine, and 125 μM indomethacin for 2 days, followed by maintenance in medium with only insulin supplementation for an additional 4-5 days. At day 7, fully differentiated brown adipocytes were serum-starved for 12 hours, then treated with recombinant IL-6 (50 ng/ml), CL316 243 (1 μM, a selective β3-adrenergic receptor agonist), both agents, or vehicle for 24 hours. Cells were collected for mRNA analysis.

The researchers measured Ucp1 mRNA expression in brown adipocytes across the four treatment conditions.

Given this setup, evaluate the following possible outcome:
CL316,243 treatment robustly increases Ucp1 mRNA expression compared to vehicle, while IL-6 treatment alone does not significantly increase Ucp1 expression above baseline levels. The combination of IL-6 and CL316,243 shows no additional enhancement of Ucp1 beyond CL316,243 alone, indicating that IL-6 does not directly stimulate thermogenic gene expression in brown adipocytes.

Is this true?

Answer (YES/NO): NO